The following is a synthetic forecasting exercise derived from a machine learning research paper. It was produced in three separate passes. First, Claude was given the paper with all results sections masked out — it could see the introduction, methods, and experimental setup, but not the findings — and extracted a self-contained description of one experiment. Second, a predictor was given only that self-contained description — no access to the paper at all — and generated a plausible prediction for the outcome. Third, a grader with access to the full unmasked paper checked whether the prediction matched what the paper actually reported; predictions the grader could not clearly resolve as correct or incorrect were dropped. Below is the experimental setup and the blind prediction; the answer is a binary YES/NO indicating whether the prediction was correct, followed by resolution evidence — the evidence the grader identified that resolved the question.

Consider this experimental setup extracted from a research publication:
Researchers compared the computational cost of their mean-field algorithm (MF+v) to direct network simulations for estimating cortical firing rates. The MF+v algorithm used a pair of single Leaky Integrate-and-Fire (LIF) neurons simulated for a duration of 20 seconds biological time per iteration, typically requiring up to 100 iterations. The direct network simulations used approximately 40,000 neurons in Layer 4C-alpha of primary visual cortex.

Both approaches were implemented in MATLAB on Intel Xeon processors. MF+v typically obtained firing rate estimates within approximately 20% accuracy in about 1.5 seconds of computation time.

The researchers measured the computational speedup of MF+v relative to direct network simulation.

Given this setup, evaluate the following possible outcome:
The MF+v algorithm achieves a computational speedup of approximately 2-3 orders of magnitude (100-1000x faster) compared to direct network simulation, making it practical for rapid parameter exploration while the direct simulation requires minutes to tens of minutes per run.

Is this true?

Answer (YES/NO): NO